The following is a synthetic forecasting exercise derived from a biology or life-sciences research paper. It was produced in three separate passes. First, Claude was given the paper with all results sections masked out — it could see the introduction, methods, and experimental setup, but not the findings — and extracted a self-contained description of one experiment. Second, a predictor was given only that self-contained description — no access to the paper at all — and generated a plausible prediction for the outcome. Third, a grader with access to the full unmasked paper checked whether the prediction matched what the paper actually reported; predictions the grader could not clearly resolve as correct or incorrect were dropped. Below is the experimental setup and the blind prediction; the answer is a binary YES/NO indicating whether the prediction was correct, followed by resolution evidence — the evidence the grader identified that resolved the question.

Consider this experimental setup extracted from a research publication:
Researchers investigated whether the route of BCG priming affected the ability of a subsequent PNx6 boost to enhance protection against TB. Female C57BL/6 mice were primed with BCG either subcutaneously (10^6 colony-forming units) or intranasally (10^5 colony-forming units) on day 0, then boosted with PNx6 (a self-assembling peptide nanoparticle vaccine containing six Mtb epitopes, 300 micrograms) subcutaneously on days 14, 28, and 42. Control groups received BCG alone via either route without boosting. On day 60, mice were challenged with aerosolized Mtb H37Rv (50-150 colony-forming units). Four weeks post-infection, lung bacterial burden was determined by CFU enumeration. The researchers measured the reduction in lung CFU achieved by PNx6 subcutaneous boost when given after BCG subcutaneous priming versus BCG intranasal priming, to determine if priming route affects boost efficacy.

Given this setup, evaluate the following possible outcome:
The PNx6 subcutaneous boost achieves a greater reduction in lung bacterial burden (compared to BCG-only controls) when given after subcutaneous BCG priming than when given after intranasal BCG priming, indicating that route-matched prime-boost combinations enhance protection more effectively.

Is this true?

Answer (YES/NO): YES